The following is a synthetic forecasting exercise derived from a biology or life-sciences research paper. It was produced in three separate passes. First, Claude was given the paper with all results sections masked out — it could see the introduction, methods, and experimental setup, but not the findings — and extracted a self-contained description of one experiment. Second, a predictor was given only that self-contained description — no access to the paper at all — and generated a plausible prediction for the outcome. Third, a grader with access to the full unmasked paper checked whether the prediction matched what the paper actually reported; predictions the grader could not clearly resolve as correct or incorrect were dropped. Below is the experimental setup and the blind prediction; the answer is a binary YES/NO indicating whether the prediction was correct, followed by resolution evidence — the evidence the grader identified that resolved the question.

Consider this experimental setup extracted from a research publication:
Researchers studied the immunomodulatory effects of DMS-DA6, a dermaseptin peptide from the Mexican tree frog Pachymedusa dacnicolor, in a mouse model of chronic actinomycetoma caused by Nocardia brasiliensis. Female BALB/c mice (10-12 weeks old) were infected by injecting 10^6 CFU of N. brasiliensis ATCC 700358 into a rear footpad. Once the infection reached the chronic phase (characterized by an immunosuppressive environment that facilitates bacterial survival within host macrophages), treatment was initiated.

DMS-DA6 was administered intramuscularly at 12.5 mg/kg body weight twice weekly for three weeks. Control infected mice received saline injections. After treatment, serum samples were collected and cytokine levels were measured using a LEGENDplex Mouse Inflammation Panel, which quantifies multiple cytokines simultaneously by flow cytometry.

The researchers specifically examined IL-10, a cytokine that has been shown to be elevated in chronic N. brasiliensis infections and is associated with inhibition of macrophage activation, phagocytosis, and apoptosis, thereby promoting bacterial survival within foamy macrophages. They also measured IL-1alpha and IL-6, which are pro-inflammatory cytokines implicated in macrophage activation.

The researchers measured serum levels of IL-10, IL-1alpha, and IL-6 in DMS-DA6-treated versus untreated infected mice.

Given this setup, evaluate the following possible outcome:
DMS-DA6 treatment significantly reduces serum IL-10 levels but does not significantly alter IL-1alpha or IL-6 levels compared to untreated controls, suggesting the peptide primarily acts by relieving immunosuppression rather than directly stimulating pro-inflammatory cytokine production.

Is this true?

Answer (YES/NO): NO